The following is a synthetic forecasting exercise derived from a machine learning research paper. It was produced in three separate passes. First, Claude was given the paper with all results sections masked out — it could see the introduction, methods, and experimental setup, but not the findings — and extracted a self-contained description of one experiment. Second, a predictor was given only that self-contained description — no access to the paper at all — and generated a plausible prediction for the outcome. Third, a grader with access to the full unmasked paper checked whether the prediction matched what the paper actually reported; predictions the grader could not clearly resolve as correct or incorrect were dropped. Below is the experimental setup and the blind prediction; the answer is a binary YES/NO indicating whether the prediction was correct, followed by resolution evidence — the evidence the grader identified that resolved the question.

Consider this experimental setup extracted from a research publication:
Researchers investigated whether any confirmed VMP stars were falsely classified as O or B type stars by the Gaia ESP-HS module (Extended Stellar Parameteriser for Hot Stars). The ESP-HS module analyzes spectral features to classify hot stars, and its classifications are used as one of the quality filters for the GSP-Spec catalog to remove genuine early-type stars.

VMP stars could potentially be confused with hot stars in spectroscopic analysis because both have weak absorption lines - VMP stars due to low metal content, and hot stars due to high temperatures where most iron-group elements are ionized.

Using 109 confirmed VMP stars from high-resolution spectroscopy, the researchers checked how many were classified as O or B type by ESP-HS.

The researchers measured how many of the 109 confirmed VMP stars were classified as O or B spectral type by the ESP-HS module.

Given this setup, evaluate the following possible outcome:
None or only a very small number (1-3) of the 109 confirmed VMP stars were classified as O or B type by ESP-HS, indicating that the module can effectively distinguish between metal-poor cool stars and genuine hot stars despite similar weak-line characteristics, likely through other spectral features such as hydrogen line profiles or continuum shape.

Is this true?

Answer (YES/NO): YES